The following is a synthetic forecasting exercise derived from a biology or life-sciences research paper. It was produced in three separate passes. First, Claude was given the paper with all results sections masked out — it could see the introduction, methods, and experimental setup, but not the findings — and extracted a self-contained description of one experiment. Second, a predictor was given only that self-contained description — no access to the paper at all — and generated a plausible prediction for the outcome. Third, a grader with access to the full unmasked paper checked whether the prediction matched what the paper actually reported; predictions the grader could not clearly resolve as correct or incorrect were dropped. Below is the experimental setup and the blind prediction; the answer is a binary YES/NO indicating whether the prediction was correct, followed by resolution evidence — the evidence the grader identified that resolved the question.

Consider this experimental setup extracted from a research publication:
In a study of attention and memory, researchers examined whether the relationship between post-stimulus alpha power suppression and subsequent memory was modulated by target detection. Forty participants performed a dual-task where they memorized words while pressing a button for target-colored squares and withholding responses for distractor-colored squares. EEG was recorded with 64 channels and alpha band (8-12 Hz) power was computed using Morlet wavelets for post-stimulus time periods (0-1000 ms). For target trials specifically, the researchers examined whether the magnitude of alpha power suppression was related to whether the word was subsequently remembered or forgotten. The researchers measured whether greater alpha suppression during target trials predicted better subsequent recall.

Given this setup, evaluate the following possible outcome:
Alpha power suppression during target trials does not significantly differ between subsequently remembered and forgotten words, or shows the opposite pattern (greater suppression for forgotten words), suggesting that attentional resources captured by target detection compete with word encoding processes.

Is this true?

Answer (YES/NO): NO